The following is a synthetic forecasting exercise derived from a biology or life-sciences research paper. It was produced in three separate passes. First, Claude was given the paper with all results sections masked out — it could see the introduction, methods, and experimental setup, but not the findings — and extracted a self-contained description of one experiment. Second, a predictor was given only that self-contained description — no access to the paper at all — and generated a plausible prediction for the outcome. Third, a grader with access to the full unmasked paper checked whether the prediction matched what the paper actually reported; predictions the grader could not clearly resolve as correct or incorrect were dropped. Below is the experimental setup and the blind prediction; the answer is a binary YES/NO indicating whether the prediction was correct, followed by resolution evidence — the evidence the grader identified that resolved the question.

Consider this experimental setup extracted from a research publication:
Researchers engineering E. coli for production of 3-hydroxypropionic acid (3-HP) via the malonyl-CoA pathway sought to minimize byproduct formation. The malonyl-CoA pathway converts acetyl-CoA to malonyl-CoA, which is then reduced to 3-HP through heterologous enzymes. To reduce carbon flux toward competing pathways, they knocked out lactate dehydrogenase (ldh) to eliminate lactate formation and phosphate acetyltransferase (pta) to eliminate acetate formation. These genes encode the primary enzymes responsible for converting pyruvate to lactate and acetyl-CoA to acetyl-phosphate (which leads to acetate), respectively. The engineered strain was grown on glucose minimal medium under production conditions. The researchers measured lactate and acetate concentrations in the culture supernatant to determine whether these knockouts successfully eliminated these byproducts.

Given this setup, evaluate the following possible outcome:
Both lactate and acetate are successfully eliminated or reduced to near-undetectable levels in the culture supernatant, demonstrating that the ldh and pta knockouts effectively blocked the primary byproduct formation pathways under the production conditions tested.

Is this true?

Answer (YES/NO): NO